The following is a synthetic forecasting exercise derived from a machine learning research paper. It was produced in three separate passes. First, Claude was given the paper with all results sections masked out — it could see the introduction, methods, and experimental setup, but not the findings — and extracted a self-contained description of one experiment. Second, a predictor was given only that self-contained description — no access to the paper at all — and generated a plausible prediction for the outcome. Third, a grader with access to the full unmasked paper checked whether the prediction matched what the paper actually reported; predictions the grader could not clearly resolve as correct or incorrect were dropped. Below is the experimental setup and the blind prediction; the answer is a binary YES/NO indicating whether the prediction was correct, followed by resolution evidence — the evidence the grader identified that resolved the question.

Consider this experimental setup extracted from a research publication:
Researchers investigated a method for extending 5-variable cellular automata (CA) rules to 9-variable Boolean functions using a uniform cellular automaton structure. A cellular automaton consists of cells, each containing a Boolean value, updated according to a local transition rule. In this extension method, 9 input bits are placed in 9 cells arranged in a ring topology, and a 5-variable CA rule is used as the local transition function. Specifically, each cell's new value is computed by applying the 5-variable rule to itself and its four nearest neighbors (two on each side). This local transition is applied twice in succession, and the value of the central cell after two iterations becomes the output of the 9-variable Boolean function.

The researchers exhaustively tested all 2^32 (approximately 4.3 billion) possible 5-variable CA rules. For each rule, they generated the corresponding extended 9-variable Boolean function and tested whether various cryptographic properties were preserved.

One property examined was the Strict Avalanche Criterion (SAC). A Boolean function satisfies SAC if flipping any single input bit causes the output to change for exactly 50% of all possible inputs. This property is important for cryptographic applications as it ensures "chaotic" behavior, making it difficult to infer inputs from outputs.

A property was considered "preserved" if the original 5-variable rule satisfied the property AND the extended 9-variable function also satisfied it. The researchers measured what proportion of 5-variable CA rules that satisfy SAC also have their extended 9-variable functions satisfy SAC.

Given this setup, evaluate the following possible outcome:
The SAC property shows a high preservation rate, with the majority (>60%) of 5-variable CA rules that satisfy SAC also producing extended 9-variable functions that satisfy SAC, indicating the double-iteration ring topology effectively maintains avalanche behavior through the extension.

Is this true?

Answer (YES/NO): NO